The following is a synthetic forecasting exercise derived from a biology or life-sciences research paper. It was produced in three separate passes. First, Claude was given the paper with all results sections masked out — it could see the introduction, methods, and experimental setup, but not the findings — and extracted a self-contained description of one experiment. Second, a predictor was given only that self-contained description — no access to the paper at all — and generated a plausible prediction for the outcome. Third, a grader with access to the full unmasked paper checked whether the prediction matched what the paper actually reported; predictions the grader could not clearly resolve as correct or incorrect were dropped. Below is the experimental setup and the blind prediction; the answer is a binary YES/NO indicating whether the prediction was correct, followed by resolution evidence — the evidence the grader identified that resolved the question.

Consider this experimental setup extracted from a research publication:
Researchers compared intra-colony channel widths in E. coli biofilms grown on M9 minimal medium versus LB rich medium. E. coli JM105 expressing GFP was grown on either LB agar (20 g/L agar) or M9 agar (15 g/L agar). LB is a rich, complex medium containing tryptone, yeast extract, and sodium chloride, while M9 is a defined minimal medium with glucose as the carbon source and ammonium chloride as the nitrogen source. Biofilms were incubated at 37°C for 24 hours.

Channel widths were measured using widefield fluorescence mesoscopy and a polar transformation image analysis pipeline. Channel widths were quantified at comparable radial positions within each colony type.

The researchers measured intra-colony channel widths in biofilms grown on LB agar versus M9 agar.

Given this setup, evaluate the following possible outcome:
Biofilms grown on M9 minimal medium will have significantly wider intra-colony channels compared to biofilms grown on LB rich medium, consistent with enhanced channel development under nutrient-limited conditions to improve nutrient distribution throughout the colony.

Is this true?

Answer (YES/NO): YES